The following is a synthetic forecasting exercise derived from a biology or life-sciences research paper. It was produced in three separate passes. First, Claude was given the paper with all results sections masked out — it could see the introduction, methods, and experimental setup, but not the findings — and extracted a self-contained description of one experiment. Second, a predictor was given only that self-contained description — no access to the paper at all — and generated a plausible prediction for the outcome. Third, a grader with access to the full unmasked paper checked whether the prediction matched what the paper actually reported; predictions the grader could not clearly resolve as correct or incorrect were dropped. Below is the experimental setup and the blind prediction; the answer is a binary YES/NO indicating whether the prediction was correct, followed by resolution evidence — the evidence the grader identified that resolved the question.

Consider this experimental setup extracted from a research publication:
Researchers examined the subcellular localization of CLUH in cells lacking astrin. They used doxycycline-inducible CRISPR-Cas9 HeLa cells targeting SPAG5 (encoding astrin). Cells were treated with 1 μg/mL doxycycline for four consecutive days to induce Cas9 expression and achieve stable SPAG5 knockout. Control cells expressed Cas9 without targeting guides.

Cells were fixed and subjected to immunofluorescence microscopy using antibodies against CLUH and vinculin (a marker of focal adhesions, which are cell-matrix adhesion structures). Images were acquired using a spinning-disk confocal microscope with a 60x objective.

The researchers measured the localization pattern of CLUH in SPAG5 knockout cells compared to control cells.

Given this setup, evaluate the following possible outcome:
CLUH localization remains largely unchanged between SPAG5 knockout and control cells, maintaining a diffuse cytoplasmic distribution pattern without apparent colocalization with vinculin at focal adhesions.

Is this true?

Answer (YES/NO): NO